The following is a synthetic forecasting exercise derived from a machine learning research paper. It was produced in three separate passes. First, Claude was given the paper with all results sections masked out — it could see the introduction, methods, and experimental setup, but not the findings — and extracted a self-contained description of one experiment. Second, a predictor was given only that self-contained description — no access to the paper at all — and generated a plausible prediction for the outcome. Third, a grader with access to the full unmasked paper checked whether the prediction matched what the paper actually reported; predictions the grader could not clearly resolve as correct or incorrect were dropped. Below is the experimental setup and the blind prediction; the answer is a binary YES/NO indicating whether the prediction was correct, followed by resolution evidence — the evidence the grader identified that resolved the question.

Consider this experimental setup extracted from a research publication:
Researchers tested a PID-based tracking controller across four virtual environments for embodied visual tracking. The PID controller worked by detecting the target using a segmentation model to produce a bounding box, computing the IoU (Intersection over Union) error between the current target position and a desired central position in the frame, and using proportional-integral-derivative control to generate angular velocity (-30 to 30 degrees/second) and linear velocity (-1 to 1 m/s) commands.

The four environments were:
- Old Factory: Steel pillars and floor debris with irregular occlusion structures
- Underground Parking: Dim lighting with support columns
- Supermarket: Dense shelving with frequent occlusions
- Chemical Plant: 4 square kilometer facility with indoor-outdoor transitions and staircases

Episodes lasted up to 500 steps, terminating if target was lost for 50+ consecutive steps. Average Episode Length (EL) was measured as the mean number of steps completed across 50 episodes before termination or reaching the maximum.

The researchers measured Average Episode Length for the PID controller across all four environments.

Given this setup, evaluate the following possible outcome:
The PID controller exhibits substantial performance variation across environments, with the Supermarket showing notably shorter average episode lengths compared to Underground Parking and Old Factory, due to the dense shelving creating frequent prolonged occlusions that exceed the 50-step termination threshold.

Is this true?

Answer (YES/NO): NO